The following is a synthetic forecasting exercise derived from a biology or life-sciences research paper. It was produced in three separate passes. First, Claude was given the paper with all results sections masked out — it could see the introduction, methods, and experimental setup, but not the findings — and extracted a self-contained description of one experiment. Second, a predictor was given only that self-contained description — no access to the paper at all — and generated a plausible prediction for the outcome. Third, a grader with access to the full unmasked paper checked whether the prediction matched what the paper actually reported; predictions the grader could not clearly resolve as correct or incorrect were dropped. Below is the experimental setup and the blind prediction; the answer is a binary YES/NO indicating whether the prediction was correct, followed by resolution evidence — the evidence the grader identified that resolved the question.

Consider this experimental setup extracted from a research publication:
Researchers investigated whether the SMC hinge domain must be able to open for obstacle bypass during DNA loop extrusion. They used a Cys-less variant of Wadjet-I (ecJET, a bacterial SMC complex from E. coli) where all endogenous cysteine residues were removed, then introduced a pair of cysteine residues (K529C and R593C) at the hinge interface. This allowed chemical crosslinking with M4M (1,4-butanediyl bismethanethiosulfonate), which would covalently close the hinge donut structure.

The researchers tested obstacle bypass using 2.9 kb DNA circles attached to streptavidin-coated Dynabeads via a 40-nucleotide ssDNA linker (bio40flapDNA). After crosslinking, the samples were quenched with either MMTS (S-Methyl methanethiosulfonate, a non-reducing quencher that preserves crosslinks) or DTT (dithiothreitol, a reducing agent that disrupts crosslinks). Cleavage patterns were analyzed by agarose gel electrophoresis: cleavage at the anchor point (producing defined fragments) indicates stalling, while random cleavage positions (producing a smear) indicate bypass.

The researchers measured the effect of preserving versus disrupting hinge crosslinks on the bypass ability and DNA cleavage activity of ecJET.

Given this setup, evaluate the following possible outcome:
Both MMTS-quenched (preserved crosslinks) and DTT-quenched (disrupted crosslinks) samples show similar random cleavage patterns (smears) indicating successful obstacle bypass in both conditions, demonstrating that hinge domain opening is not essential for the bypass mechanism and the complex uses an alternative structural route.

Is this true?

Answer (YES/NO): NO